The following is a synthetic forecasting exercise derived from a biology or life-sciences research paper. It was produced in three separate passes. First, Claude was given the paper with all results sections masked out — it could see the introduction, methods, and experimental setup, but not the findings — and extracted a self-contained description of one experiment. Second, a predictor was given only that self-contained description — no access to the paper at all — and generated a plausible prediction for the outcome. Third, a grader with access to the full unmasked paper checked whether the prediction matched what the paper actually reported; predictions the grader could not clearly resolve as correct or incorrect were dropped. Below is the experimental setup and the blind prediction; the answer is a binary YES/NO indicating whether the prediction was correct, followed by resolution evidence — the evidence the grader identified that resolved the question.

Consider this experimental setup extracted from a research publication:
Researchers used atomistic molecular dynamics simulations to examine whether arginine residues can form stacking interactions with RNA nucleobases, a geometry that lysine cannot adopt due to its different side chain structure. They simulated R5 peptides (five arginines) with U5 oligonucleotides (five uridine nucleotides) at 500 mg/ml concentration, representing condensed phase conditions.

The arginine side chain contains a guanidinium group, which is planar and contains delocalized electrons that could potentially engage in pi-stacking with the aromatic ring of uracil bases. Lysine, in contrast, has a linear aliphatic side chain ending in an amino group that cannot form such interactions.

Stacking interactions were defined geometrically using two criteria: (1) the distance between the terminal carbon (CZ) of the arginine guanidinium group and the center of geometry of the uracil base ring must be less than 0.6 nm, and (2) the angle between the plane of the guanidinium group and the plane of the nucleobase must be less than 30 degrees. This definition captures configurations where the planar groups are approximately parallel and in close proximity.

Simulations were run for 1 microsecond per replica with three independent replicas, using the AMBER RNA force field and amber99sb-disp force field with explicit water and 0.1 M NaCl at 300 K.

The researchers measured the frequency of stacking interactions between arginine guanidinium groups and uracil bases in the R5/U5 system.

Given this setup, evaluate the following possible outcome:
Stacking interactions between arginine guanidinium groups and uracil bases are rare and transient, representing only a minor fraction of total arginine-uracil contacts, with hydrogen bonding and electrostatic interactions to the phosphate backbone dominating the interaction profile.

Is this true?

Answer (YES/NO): NO